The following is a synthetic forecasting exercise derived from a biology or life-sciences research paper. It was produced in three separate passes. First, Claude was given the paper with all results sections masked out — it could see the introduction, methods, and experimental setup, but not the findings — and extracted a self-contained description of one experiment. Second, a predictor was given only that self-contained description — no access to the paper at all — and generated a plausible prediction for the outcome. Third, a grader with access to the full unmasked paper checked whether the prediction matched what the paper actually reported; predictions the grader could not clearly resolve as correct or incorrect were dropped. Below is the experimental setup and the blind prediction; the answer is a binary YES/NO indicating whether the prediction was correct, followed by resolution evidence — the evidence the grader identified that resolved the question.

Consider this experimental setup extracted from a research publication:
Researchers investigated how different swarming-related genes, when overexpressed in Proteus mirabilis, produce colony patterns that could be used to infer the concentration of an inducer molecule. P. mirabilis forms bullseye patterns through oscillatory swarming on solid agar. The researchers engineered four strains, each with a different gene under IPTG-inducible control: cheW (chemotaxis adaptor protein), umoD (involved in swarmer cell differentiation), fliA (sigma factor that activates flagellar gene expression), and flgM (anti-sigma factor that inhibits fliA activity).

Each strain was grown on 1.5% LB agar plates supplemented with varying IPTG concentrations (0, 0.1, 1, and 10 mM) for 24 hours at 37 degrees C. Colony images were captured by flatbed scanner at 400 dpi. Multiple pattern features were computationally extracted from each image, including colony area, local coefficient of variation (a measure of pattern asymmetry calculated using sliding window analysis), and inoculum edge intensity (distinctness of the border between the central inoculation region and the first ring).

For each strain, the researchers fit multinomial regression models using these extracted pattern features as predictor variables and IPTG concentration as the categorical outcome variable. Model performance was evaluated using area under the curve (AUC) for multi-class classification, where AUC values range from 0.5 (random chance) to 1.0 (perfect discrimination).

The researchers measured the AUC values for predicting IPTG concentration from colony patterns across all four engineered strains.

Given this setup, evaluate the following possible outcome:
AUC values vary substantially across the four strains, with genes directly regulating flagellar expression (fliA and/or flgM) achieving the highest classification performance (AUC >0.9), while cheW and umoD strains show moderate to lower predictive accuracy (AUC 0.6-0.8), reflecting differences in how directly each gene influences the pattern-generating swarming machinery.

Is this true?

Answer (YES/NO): NO